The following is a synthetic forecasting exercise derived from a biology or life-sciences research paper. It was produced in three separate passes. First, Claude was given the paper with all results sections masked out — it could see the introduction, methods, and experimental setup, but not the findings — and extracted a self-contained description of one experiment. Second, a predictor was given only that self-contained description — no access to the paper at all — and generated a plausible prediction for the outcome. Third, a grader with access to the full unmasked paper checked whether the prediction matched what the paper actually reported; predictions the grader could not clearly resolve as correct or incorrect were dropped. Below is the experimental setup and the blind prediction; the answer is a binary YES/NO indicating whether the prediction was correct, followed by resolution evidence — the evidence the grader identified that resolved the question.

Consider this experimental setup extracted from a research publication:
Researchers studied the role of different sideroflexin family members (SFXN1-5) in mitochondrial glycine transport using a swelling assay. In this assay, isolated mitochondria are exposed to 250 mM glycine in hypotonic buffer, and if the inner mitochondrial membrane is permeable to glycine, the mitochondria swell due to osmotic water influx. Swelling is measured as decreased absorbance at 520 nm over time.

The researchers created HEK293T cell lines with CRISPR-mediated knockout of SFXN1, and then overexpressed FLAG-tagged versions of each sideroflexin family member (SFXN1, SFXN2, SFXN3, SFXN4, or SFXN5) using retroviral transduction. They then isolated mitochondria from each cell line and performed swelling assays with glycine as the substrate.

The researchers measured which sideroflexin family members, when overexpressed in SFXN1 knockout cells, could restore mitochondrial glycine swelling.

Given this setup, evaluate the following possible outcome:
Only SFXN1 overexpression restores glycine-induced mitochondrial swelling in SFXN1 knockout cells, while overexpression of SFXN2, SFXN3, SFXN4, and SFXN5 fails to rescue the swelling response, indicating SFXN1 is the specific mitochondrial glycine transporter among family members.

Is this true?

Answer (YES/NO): NO